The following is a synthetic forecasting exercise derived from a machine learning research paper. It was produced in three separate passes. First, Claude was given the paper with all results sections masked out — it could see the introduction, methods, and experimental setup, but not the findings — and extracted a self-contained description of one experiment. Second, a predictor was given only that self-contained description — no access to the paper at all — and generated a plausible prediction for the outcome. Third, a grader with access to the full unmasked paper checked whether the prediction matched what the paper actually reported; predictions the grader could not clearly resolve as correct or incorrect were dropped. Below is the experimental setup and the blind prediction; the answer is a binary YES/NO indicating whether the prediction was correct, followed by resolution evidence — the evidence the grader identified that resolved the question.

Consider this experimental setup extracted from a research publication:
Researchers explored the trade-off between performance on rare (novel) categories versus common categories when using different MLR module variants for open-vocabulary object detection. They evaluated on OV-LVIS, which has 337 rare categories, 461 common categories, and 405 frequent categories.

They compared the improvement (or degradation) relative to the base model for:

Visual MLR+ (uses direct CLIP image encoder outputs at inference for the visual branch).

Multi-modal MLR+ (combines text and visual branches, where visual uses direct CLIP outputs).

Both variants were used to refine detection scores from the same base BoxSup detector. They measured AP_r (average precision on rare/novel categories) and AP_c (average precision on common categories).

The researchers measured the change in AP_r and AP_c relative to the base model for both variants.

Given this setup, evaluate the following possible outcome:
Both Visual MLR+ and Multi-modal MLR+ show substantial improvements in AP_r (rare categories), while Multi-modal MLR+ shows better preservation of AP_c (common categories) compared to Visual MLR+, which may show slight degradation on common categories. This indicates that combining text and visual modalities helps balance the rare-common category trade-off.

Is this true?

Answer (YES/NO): NO